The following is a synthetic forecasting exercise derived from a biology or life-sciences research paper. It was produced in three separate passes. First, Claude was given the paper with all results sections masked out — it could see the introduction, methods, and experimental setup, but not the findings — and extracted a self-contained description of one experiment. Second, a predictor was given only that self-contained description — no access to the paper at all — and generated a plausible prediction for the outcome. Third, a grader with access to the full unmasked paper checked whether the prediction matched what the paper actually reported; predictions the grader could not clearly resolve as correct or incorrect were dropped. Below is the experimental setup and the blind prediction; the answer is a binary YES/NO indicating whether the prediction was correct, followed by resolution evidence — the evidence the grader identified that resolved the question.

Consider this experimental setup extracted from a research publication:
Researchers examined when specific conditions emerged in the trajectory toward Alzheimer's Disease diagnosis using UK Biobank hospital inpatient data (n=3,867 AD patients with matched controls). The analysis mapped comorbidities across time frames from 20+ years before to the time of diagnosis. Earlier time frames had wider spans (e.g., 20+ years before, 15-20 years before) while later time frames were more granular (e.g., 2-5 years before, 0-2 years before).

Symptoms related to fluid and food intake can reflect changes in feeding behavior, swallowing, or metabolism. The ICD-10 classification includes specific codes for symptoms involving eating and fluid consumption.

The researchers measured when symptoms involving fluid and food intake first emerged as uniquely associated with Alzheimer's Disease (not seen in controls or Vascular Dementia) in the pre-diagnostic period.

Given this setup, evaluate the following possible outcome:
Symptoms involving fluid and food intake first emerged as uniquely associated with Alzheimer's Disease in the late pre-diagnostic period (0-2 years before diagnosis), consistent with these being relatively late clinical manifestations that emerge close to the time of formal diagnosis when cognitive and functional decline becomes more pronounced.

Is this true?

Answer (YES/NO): NO